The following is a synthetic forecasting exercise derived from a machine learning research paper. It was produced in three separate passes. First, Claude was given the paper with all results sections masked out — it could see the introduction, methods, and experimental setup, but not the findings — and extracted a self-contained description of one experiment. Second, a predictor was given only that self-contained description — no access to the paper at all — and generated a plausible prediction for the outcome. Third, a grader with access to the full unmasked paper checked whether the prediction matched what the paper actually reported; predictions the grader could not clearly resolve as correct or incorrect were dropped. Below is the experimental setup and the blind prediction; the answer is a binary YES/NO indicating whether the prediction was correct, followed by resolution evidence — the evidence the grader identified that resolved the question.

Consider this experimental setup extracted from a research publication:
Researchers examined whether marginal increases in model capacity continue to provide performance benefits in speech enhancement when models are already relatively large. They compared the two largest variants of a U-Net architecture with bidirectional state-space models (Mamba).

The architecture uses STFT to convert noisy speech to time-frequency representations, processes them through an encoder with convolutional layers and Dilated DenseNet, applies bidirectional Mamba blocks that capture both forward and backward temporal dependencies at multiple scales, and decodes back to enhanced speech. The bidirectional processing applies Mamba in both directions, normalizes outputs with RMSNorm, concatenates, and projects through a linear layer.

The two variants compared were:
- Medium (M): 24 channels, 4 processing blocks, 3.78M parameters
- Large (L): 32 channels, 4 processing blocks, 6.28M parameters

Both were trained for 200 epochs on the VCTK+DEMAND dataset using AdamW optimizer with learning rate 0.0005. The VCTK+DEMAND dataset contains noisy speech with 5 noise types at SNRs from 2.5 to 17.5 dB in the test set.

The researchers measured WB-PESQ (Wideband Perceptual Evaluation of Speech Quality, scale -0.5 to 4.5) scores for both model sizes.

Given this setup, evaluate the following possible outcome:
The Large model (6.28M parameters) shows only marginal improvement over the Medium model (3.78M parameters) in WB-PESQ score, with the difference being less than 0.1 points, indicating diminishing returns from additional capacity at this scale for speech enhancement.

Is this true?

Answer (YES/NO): YES